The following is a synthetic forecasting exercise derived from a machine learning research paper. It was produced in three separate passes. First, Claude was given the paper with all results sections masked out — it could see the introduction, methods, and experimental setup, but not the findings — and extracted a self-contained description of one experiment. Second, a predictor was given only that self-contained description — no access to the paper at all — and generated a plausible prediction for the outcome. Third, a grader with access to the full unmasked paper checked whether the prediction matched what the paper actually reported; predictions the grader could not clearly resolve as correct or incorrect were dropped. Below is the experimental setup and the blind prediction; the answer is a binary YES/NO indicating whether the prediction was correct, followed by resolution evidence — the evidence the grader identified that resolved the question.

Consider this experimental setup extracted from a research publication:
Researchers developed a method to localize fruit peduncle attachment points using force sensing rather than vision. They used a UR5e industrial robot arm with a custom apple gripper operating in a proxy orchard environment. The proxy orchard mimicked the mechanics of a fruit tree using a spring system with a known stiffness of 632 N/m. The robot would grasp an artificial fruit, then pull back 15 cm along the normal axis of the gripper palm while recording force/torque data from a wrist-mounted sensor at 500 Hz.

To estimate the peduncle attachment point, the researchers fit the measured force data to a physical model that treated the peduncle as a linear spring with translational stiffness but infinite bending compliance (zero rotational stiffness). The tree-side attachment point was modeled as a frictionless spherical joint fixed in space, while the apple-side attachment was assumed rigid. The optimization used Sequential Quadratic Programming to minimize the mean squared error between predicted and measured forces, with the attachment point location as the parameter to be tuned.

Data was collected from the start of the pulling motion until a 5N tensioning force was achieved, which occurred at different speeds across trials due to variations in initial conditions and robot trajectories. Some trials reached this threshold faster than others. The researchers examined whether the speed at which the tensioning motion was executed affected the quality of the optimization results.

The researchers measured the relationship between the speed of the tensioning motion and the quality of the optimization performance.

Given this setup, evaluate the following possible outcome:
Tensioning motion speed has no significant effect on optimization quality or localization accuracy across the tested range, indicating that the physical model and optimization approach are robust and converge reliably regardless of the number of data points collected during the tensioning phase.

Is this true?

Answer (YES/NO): YES